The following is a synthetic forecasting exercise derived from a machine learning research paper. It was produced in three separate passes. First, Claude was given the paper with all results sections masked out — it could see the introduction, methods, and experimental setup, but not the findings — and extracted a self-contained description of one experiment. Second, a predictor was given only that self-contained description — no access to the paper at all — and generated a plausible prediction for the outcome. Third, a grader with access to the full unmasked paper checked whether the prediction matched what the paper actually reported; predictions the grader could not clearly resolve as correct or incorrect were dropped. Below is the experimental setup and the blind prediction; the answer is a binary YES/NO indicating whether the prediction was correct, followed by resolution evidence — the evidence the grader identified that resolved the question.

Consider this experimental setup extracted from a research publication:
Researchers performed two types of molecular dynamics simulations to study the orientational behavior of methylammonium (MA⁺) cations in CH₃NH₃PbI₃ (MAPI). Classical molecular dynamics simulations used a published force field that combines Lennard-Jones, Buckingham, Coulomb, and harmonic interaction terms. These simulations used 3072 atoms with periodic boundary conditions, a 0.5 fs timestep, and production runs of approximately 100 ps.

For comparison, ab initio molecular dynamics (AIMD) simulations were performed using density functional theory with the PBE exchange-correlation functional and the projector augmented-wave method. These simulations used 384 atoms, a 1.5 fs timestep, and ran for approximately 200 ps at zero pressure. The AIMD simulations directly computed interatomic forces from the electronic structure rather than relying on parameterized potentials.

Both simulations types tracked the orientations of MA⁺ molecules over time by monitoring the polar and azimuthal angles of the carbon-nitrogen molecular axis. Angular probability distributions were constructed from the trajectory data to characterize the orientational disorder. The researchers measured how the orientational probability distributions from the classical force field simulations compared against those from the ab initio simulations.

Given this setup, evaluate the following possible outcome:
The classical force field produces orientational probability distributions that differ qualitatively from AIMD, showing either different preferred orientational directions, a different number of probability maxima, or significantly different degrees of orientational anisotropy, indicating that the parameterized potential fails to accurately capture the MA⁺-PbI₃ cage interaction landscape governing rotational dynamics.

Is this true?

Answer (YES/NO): NO